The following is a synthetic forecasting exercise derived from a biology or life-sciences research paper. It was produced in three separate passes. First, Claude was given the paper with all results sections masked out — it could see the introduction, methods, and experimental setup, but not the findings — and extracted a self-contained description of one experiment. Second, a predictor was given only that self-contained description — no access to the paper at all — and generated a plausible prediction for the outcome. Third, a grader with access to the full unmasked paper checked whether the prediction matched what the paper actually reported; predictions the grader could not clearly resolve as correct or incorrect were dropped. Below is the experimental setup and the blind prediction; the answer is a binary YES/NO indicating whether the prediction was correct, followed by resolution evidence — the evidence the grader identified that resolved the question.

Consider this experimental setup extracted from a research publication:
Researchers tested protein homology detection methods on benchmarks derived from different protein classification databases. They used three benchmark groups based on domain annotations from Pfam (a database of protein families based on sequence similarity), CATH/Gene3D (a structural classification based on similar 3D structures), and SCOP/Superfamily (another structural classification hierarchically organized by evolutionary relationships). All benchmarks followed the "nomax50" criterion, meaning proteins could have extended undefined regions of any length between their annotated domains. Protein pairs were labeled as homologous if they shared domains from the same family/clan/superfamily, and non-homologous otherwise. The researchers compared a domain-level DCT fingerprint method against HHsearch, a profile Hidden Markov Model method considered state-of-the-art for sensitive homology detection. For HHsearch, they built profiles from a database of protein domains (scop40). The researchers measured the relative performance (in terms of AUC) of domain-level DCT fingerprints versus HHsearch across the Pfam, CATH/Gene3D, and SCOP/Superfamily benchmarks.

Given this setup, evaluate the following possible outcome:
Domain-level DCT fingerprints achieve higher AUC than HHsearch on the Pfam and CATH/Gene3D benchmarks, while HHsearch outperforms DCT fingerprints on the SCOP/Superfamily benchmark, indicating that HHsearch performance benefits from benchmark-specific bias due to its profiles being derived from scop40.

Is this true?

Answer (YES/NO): NO